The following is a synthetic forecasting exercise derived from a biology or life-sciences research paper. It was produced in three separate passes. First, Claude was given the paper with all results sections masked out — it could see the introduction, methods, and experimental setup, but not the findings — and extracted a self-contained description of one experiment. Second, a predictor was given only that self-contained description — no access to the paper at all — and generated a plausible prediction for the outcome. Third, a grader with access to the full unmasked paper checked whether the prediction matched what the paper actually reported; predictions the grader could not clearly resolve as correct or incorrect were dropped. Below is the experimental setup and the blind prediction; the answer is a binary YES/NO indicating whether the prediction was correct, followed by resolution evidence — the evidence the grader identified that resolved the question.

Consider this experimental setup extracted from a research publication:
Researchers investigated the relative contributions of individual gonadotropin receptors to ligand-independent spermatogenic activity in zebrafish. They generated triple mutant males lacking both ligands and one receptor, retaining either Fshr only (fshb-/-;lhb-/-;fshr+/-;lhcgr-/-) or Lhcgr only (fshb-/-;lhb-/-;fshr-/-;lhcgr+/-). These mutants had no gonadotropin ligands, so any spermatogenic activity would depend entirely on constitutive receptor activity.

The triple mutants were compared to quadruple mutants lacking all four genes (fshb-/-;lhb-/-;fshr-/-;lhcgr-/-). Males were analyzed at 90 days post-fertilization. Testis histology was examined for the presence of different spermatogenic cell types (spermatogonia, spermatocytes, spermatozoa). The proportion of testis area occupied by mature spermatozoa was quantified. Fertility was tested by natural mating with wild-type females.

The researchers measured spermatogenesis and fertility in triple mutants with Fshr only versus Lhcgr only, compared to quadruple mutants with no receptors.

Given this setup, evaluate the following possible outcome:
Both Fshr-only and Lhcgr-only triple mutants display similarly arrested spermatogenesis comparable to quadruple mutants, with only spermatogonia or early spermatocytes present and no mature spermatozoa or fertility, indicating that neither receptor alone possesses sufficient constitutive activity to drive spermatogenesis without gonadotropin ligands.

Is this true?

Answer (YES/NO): NO